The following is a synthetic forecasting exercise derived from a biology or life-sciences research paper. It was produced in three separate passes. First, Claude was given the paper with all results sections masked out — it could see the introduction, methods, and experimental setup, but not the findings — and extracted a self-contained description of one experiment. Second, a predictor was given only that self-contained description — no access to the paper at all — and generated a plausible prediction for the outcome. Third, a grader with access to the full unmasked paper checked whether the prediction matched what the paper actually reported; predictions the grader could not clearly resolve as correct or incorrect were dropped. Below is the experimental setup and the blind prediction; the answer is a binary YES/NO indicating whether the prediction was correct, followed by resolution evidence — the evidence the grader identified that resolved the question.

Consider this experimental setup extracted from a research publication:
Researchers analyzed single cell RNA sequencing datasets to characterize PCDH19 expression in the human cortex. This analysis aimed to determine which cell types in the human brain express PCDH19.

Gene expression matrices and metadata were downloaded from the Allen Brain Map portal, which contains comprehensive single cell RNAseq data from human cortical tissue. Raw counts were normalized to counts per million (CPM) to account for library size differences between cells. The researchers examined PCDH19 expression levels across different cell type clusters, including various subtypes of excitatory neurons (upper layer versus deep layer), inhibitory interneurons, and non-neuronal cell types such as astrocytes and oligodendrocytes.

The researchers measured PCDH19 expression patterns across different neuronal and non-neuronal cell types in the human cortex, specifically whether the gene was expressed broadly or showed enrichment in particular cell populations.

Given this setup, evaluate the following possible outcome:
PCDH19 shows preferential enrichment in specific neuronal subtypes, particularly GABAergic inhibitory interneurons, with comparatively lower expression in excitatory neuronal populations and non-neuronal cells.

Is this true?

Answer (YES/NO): NO